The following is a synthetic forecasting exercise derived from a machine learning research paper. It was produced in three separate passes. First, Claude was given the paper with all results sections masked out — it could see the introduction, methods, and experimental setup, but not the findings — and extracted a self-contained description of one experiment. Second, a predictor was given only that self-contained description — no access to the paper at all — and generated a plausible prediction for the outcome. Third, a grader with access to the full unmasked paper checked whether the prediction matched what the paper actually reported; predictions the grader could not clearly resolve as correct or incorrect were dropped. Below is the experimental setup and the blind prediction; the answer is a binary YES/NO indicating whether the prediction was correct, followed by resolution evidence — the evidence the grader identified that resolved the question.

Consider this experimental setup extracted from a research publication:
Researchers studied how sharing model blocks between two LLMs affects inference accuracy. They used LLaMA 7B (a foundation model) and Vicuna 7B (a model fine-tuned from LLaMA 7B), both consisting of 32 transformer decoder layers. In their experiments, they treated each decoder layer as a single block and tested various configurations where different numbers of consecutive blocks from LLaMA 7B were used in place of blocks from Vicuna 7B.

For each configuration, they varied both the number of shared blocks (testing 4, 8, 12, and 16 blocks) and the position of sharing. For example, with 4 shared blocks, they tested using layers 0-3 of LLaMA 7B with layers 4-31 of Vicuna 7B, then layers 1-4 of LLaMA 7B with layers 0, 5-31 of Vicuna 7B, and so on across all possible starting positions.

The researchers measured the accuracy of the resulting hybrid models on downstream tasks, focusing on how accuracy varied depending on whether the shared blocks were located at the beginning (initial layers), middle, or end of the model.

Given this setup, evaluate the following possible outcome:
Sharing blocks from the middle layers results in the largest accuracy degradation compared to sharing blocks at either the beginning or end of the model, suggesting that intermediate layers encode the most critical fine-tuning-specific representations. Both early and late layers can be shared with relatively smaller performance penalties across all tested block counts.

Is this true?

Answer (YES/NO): NO